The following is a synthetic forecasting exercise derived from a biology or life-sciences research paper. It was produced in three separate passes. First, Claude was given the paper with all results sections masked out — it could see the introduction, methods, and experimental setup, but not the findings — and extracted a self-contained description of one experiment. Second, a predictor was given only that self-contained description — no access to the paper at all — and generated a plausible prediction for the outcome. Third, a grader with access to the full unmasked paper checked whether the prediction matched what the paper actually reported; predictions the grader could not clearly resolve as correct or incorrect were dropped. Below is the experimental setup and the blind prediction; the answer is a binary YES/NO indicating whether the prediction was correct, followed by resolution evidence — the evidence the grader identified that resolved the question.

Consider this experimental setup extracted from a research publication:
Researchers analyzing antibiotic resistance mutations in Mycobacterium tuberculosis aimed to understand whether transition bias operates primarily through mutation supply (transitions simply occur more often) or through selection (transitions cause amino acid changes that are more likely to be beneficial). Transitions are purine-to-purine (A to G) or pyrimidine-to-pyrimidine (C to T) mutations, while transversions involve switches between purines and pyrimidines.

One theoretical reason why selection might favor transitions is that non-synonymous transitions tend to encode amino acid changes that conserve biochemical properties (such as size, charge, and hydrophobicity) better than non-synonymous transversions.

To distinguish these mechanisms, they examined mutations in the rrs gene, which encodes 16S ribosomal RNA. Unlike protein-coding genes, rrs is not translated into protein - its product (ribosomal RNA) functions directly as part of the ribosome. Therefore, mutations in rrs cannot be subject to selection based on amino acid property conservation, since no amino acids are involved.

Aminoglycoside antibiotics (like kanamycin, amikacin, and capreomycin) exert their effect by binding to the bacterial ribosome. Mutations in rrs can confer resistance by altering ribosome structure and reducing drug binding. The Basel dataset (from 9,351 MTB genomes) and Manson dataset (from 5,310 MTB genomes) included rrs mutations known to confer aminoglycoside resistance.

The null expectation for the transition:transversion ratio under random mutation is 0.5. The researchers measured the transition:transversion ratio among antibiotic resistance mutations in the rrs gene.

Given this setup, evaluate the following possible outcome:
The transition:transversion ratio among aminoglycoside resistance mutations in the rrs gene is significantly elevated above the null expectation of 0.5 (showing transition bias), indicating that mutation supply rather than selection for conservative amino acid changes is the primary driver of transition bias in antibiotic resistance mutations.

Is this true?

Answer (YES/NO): YES